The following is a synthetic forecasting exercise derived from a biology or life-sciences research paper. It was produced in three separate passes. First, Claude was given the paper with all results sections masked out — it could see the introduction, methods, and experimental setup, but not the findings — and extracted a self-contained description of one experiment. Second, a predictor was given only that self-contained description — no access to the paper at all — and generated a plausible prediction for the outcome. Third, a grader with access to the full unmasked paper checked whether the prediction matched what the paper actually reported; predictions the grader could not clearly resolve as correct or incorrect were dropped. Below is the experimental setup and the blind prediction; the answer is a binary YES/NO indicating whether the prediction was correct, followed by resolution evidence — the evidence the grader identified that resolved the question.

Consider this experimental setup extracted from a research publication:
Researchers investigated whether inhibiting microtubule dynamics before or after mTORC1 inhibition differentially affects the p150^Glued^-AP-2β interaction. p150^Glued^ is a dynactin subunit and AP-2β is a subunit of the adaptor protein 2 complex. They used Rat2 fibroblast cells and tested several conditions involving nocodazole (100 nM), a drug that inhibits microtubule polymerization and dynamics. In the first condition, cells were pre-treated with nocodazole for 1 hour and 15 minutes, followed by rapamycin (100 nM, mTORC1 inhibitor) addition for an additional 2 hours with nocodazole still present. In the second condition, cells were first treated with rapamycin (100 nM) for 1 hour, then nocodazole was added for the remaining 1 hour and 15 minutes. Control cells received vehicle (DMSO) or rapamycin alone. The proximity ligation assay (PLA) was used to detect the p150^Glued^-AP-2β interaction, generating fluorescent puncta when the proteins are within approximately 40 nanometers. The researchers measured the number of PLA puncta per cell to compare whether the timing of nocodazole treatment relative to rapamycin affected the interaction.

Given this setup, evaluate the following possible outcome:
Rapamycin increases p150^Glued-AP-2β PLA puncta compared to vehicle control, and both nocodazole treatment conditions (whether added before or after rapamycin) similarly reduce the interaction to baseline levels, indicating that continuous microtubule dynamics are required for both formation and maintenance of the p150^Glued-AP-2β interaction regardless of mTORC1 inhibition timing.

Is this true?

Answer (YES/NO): NO